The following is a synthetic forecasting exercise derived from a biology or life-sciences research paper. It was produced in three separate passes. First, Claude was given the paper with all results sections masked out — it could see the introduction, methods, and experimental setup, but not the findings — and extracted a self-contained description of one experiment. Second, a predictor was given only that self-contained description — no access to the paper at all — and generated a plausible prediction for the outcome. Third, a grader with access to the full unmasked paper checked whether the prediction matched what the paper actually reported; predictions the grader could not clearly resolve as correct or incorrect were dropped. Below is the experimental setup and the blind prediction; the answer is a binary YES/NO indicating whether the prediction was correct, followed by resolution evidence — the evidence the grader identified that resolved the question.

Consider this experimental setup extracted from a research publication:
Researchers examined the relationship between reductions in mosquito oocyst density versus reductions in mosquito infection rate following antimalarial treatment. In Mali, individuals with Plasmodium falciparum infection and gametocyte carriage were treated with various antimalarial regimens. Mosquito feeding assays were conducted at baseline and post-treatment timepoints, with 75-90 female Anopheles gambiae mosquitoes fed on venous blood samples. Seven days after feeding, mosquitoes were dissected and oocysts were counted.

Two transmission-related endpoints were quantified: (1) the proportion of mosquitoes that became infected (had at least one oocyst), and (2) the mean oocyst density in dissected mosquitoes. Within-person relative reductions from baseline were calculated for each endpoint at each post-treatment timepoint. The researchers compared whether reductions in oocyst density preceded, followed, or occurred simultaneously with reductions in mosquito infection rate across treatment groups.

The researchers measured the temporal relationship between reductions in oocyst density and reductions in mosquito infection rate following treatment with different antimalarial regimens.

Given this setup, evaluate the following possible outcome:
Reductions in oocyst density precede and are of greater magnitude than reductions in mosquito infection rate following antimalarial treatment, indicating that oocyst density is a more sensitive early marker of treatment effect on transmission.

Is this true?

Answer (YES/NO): NO